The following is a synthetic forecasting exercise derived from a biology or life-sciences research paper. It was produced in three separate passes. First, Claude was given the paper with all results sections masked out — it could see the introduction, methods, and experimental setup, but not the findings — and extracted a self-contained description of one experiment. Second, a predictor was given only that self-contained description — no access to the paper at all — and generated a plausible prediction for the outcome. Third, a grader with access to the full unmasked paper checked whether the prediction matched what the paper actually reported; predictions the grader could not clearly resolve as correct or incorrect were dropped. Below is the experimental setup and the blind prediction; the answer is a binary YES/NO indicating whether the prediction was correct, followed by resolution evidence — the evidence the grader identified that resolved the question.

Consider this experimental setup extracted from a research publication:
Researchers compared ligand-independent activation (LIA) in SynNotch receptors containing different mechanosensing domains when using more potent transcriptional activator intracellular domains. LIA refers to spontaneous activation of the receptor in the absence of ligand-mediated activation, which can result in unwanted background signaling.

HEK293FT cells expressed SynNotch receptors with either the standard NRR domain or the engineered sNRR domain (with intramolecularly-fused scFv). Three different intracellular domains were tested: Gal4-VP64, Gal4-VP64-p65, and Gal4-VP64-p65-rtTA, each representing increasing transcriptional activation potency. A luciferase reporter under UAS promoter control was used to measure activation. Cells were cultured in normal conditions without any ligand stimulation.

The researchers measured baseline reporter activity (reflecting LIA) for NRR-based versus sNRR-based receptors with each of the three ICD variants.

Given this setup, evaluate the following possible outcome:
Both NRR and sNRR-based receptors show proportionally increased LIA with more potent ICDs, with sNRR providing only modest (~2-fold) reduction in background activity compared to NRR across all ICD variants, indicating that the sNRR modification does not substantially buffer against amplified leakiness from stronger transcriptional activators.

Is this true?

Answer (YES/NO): NO